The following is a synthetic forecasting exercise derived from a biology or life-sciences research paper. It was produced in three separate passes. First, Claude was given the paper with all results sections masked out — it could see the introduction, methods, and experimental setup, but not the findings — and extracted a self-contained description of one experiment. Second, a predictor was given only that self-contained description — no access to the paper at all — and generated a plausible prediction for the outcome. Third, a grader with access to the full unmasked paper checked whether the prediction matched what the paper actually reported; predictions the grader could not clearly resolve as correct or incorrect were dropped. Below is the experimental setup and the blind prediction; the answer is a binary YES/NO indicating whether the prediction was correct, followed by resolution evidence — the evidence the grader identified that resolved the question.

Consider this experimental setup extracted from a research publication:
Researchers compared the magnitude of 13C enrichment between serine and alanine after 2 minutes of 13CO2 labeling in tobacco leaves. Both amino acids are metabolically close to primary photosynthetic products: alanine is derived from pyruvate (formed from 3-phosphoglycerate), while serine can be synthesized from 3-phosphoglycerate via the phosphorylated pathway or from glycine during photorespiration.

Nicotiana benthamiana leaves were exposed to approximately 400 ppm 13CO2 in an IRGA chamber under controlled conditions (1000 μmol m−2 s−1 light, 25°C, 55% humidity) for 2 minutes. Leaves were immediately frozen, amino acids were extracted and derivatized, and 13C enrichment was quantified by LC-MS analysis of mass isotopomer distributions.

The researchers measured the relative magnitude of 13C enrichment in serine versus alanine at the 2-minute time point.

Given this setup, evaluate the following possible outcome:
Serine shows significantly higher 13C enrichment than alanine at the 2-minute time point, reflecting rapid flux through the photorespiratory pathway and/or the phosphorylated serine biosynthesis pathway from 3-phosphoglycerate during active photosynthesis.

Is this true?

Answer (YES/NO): NO